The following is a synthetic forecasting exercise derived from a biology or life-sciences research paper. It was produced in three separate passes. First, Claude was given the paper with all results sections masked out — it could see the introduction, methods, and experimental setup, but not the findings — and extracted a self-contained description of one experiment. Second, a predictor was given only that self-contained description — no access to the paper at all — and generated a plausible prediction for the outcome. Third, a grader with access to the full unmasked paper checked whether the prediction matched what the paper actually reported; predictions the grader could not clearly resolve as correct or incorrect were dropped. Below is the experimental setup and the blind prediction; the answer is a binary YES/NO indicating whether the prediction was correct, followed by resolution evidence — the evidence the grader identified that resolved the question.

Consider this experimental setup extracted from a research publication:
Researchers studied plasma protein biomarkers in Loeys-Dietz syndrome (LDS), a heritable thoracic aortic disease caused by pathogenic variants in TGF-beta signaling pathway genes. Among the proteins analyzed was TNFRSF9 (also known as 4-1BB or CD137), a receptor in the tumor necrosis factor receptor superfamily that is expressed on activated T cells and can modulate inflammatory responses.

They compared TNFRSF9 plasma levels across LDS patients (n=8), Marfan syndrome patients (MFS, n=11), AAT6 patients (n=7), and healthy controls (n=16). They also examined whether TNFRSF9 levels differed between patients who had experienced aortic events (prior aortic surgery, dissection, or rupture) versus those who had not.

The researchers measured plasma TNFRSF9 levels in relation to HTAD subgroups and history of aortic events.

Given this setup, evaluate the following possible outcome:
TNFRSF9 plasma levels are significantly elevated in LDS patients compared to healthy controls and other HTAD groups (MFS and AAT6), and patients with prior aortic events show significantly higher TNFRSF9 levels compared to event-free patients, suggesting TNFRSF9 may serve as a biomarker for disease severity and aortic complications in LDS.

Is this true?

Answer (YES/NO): YES